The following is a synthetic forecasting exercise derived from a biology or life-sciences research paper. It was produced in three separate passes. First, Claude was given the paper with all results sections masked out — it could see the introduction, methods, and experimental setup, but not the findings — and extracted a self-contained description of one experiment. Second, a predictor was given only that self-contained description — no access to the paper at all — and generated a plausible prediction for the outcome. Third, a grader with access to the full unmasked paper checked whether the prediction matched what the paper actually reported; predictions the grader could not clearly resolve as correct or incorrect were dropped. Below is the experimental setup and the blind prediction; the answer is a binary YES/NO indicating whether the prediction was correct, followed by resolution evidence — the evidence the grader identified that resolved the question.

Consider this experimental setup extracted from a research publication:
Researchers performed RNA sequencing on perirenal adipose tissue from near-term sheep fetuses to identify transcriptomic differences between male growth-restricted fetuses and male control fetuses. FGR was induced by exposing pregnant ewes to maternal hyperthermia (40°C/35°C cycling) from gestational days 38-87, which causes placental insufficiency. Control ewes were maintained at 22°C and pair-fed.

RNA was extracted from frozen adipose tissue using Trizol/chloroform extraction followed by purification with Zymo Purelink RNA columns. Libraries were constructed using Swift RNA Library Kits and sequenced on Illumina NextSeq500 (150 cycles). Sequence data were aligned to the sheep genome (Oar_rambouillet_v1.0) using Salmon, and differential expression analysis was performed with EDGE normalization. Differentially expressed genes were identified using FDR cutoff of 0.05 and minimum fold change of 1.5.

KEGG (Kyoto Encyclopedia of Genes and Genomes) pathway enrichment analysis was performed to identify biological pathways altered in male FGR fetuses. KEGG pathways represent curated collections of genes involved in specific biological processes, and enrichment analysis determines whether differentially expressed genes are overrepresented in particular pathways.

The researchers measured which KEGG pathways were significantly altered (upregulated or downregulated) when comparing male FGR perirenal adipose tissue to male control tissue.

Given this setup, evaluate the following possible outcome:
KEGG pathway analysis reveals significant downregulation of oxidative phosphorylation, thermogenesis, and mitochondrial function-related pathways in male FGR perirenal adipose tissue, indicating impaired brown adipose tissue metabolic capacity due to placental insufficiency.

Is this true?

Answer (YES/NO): NO